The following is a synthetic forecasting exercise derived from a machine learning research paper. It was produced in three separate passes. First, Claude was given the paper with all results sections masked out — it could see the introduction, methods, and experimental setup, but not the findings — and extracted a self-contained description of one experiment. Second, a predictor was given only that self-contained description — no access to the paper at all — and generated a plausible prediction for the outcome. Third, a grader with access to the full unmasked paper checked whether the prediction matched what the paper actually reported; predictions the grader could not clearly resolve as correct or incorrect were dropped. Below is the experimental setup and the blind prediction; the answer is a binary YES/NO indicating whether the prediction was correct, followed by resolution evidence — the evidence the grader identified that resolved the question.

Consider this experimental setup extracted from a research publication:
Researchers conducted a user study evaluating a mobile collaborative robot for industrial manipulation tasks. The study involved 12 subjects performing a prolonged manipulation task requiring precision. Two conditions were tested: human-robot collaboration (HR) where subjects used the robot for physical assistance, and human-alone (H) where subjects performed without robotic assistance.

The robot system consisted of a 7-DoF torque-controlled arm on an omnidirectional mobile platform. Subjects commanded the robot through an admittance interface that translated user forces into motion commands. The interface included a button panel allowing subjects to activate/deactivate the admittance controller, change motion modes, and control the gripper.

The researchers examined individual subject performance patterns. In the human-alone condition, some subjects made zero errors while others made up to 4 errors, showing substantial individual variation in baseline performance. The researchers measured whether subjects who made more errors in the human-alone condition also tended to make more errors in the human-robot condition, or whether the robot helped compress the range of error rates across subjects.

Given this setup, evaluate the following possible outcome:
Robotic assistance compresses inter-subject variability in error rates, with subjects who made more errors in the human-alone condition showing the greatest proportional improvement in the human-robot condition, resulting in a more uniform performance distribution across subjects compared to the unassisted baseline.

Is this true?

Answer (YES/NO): NO